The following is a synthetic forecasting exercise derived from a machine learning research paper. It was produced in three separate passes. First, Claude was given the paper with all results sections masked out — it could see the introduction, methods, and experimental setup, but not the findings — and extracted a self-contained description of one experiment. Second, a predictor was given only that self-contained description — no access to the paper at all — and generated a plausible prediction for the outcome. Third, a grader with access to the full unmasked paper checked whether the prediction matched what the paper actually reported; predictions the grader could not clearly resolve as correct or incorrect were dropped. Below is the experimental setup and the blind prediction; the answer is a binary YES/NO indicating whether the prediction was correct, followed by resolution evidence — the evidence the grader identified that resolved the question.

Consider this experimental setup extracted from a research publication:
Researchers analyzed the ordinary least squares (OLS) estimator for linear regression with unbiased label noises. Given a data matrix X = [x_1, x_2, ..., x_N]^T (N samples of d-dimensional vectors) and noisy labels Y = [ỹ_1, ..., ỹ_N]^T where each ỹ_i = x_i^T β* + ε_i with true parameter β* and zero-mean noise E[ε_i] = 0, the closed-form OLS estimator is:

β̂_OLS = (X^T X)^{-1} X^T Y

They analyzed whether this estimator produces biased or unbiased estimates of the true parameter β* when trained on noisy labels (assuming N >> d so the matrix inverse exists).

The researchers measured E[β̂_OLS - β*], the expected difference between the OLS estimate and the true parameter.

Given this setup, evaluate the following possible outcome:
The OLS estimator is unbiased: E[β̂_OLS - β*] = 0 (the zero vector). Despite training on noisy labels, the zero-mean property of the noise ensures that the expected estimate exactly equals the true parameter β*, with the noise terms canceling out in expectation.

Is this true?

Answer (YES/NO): YES